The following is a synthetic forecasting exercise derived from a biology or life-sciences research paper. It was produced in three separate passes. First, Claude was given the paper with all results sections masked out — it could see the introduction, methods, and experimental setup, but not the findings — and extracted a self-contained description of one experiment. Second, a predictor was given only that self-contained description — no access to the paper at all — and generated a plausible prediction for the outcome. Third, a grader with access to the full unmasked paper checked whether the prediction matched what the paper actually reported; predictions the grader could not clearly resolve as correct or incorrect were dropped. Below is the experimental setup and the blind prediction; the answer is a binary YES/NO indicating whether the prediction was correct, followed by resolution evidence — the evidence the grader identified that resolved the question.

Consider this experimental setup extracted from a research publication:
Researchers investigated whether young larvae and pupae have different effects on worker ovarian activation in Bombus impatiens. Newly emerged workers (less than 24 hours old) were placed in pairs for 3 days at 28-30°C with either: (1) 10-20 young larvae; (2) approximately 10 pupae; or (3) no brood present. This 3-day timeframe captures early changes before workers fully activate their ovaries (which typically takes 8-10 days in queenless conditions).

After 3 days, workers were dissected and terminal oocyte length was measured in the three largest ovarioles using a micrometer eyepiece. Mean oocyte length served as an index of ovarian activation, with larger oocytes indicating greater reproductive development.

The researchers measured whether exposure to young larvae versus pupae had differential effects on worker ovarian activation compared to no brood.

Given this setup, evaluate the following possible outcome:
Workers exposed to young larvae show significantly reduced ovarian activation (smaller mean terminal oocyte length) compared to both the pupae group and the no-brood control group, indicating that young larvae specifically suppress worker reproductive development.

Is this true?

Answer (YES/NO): NO